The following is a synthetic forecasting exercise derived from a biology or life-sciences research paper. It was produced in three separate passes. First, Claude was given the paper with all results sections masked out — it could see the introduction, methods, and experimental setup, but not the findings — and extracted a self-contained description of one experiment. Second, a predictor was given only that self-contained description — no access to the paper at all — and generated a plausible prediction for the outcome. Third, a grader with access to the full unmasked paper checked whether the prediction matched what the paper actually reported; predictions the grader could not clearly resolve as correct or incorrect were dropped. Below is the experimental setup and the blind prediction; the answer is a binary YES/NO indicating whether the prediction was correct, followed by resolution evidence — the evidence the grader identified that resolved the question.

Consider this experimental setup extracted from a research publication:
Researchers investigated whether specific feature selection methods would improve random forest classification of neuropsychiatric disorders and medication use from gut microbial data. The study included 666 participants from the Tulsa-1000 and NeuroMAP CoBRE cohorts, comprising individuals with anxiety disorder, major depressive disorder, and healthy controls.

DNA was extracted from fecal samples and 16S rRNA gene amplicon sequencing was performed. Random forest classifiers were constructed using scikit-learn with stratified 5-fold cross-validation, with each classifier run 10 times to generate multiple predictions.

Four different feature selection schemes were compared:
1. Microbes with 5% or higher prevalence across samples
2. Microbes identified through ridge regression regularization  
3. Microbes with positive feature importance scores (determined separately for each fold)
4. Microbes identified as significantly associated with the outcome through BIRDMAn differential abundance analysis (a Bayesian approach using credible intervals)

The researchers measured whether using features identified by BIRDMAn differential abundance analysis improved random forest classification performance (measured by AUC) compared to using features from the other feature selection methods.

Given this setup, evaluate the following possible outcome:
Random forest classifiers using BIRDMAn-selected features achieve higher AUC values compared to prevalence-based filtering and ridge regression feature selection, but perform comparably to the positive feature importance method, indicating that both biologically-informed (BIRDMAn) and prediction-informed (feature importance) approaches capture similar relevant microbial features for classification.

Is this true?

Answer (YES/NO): NO